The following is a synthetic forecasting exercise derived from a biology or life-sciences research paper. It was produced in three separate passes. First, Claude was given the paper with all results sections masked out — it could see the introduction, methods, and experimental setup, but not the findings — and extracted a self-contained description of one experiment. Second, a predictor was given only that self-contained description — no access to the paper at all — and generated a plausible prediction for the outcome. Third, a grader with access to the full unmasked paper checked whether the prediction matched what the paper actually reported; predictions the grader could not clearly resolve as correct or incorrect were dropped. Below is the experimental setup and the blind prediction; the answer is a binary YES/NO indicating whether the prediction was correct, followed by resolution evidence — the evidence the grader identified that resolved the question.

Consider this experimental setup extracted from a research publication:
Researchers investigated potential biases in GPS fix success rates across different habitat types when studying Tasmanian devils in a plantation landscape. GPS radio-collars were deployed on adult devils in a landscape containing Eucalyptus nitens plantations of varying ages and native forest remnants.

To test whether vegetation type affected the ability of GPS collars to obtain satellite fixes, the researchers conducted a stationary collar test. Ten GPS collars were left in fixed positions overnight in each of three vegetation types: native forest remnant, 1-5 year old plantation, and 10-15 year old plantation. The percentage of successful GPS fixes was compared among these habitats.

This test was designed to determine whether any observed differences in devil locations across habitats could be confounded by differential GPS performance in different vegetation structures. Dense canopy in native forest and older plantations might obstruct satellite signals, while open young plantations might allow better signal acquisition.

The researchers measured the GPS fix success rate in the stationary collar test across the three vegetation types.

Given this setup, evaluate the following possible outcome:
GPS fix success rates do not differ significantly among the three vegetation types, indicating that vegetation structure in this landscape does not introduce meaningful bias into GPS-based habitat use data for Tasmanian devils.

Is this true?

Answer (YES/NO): NO